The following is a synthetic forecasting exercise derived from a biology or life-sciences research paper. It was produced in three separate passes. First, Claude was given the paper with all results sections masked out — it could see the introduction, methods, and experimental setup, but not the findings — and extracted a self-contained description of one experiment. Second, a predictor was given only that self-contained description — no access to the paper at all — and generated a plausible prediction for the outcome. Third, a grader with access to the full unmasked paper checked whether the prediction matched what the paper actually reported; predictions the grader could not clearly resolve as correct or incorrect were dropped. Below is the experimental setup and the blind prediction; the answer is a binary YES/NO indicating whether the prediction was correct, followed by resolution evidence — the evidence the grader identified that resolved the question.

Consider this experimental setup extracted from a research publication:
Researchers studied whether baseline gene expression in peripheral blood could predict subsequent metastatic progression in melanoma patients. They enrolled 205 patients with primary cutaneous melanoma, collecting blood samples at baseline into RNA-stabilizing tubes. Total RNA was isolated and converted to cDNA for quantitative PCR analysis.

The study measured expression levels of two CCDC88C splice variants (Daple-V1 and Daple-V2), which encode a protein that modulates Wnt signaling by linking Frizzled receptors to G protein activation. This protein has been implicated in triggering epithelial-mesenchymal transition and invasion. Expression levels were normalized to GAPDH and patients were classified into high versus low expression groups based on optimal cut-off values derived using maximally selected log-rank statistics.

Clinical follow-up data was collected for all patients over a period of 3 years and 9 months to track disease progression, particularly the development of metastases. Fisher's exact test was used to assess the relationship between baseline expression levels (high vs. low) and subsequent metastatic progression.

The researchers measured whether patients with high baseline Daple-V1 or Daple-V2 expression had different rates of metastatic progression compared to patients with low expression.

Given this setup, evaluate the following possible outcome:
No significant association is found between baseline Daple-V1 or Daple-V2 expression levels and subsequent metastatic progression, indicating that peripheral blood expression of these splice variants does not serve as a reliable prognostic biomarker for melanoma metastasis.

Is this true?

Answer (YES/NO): NO